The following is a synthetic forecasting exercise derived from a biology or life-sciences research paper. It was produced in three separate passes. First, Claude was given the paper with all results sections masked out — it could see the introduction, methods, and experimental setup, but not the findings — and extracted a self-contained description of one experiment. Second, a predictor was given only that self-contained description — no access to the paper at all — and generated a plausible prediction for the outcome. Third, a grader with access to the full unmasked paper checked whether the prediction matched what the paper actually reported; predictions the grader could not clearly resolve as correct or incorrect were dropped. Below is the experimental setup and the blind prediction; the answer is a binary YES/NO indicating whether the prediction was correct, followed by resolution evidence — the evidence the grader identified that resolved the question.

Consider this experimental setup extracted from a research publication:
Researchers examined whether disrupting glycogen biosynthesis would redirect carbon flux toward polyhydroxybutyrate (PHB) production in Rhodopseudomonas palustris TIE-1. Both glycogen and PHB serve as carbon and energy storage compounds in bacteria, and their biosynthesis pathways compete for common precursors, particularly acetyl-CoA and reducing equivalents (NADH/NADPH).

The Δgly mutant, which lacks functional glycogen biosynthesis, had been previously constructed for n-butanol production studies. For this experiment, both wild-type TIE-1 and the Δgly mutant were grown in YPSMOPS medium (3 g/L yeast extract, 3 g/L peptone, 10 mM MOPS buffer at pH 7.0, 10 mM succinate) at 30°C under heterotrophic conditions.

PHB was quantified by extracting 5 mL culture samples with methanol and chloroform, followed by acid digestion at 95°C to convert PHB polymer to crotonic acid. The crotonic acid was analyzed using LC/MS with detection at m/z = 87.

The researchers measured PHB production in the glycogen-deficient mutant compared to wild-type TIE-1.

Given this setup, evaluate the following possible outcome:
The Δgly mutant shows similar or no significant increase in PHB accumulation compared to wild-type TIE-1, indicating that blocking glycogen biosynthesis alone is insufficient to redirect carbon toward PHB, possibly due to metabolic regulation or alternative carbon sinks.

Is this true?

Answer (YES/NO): NO